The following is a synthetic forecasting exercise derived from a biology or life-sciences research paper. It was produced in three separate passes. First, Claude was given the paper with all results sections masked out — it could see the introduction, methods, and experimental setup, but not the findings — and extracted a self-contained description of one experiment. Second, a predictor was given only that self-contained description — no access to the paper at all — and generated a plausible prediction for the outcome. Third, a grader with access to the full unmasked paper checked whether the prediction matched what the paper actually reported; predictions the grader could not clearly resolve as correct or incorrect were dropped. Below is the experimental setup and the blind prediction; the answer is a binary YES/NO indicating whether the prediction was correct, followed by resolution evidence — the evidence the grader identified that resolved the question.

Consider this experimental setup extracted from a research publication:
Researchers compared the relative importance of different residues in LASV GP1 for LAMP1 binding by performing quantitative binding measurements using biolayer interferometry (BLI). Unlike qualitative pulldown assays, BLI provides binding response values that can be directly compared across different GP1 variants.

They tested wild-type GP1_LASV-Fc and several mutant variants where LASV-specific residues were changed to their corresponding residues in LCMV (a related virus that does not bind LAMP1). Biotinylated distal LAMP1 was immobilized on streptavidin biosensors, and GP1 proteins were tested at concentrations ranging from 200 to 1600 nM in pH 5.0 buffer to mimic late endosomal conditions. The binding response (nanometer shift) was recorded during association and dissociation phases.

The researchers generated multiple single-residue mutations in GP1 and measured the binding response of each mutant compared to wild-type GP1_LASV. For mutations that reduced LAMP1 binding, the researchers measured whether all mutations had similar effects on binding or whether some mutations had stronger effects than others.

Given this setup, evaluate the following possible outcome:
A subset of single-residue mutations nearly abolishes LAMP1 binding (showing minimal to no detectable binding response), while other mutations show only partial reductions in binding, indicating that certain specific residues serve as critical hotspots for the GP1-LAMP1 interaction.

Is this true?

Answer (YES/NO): YES